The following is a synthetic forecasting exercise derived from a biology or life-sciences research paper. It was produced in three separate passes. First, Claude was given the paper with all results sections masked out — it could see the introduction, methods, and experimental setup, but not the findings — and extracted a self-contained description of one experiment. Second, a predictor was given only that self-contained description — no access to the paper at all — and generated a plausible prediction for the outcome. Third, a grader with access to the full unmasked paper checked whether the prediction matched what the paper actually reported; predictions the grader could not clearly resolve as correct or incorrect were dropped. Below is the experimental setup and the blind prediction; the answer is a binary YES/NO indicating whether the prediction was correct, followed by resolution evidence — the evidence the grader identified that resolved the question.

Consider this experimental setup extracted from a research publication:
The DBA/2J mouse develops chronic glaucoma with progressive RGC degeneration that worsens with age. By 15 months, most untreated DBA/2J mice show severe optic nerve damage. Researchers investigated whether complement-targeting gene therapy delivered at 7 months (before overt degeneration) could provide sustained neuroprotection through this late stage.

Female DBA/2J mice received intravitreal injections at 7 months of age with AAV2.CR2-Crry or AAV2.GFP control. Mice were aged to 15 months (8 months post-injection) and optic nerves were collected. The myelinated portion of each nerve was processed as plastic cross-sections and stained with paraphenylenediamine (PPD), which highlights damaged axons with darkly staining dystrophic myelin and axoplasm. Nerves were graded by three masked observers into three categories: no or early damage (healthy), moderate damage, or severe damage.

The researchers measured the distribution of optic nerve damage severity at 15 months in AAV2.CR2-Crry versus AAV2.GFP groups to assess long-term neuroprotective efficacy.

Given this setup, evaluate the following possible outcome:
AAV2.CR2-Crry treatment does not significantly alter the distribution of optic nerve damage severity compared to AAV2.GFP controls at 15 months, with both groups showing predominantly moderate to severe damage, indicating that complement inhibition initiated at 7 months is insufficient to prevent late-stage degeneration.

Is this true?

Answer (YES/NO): NO